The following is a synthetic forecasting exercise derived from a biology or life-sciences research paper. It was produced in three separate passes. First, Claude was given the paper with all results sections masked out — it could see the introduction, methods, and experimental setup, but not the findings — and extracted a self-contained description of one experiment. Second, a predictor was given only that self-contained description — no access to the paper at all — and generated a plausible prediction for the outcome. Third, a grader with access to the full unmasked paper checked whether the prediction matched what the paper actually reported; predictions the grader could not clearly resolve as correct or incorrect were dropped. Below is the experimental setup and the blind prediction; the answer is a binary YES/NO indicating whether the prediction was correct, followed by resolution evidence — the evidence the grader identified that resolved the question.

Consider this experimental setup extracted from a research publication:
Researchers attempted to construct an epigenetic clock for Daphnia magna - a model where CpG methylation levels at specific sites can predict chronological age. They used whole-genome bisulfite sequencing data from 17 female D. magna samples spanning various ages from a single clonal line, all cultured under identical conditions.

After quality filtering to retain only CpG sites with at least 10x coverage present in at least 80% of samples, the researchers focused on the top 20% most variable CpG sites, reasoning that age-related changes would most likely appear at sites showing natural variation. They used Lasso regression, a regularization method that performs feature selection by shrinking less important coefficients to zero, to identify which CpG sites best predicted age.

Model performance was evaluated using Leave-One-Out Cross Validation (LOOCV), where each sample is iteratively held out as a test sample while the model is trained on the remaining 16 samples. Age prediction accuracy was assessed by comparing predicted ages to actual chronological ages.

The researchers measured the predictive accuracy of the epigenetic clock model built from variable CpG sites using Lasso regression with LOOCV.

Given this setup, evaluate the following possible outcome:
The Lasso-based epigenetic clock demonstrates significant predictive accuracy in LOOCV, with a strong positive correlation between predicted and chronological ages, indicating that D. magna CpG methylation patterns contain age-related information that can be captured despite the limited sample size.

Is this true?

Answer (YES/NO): NO